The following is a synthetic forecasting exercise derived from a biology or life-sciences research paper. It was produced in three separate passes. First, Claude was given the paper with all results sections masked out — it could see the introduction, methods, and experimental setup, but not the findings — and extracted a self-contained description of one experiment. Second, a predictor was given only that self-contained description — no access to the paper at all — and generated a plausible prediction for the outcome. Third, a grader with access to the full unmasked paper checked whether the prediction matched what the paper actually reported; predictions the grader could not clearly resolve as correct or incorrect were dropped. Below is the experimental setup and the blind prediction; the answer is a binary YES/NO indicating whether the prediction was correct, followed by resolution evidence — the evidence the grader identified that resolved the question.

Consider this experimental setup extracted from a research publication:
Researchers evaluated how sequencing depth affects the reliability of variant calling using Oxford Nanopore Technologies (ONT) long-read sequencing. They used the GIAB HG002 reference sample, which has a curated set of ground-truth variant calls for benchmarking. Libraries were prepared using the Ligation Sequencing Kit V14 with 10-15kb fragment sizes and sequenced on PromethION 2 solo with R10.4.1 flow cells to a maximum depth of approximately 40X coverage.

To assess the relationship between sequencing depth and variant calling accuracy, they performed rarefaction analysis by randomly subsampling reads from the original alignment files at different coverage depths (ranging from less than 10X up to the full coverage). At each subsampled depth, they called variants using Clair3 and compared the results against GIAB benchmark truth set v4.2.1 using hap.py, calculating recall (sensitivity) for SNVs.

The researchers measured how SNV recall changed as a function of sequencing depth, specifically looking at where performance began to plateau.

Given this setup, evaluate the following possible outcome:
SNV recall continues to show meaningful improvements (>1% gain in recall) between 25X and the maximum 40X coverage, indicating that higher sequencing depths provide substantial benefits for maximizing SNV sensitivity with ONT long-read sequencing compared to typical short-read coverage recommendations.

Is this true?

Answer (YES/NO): NO